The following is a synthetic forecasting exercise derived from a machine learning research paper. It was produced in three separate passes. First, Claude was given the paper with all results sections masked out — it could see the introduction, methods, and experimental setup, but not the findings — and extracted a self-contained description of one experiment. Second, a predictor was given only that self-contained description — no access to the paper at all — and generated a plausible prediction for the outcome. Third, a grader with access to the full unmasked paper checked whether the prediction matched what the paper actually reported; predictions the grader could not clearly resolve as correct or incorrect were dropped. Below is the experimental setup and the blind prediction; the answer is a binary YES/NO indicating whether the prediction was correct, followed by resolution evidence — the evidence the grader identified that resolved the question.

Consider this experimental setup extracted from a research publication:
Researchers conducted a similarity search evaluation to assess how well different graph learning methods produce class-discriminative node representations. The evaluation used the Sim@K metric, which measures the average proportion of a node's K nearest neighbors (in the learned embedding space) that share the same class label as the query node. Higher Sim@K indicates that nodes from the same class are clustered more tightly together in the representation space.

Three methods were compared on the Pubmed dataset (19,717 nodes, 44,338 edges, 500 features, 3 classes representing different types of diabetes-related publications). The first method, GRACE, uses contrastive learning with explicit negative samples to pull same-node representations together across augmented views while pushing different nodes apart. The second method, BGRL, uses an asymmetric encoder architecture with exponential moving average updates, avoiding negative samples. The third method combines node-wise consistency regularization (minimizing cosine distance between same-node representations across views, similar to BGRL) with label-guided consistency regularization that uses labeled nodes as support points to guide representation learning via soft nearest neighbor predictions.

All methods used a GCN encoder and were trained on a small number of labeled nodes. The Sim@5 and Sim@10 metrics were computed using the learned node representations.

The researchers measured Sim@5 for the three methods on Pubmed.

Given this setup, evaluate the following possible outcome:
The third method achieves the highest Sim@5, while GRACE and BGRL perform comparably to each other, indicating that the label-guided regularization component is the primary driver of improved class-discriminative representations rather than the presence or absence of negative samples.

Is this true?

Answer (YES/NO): NO